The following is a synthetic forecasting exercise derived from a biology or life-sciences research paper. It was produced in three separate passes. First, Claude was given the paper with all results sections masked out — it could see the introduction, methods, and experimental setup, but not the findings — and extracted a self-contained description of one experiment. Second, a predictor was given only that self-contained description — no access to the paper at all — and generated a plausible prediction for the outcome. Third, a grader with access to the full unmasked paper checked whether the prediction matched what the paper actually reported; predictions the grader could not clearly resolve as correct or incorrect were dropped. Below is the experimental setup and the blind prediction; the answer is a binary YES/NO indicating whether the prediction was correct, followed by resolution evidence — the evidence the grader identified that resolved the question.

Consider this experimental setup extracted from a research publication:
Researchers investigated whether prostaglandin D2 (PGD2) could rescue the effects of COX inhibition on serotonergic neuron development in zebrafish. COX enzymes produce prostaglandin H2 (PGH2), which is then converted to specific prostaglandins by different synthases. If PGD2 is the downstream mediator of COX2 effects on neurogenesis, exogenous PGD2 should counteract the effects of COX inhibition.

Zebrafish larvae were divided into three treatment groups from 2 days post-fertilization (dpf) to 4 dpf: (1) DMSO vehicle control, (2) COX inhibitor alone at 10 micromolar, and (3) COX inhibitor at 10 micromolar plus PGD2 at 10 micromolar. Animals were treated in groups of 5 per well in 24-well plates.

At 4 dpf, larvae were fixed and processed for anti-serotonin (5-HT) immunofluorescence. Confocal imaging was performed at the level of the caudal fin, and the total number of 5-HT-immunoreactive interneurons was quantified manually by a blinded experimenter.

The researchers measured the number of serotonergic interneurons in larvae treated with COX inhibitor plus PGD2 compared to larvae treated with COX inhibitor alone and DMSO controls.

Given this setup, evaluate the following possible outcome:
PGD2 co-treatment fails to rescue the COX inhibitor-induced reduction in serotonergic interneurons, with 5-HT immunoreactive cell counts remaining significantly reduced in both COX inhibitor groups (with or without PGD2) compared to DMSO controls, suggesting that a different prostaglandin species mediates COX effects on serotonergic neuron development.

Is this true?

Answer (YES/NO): NO